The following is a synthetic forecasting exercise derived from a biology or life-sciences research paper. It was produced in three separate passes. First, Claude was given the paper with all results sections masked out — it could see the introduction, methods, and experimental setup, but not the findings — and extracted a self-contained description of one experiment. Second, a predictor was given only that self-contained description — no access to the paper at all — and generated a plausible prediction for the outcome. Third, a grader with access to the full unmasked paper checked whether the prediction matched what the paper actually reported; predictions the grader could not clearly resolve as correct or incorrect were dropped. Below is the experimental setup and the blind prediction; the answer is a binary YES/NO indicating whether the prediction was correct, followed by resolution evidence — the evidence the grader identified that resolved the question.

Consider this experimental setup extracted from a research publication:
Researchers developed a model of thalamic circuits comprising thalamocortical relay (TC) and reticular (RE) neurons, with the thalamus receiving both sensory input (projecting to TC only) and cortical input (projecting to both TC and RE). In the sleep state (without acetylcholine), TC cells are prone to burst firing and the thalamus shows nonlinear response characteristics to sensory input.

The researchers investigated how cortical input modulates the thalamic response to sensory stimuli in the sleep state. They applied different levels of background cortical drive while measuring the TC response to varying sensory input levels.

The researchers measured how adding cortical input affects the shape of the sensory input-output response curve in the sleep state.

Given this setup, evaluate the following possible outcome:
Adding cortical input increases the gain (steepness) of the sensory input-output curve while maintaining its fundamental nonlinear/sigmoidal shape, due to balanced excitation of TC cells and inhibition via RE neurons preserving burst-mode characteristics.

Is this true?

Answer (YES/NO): NO